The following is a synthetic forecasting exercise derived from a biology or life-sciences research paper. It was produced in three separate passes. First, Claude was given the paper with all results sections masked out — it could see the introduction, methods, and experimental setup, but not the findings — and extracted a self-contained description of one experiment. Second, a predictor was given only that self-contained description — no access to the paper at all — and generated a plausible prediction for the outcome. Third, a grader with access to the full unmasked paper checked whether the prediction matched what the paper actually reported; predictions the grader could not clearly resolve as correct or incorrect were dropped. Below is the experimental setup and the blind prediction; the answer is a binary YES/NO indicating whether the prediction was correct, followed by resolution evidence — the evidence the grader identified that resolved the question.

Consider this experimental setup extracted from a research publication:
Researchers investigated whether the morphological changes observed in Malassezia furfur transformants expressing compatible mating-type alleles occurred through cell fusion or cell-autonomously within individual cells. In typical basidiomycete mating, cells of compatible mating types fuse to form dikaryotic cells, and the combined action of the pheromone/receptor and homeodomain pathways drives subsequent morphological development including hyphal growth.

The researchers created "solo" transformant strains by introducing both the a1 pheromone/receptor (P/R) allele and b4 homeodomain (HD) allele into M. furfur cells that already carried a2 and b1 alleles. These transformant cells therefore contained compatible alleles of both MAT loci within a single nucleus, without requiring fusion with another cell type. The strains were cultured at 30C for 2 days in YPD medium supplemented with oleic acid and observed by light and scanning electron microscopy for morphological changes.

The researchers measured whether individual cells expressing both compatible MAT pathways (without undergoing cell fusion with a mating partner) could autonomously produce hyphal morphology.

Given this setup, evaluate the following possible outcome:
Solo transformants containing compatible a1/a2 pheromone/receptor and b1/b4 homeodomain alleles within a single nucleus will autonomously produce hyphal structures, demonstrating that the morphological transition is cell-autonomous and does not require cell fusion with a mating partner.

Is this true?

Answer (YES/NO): YES